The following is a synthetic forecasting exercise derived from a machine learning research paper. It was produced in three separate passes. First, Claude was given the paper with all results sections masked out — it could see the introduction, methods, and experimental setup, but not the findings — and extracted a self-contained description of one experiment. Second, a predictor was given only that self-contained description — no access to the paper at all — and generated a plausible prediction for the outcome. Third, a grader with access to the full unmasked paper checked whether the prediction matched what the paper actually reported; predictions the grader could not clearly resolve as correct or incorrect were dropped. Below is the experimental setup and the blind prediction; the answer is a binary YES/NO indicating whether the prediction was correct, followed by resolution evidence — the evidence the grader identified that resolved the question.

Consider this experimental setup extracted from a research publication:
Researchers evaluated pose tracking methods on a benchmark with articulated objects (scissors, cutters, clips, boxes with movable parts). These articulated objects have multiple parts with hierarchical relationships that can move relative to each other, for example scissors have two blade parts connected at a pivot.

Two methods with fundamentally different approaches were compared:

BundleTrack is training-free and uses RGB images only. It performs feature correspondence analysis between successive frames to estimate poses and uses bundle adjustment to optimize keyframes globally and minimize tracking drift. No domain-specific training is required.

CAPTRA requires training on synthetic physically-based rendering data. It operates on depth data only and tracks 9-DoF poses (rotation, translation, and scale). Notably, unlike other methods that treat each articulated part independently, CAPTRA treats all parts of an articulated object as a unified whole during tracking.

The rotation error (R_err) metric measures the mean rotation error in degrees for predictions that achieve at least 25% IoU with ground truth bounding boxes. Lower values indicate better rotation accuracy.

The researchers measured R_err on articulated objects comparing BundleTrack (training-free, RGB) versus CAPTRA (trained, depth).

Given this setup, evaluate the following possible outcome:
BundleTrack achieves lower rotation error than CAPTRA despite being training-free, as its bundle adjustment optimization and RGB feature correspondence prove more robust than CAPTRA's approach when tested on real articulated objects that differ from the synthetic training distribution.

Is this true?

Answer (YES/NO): YES